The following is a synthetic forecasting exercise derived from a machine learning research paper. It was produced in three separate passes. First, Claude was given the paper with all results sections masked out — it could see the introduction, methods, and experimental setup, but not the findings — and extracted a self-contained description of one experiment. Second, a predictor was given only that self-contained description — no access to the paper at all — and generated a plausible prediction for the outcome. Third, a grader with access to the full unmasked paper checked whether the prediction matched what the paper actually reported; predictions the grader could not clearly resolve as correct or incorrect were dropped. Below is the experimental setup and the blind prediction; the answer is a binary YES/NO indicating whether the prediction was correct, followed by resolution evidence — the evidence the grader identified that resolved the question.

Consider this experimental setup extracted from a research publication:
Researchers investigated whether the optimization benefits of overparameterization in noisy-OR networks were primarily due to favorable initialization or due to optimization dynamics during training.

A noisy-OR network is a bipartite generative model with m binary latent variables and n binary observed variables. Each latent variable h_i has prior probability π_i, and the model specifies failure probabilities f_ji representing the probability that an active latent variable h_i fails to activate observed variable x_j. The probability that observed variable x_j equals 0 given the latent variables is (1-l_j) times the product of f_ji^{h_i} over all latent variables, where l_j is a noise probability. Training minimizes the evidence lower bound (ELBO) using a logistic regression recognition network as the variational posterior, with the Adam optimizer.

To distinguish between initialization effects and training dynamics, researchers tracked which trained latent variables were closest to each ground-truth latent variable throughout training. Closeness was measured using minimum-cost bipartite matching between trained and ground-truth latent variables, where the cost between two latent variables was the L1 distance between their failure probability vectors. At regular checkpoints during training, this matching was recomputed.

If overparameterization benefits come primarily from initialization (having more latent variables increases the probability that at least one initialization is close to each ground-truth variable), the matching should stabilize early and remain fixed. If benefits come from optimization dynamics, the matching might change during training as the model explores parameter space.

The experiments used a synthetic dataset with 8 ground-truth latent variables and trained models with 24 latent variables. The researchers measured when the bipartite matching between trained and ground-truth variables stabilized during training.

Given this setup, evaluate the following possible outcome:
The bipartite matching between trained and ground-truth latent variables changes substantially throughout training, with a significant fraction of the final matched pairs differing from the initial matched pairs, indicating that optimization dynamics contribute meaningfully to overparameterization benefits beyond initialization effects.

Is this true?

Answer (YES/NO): YES